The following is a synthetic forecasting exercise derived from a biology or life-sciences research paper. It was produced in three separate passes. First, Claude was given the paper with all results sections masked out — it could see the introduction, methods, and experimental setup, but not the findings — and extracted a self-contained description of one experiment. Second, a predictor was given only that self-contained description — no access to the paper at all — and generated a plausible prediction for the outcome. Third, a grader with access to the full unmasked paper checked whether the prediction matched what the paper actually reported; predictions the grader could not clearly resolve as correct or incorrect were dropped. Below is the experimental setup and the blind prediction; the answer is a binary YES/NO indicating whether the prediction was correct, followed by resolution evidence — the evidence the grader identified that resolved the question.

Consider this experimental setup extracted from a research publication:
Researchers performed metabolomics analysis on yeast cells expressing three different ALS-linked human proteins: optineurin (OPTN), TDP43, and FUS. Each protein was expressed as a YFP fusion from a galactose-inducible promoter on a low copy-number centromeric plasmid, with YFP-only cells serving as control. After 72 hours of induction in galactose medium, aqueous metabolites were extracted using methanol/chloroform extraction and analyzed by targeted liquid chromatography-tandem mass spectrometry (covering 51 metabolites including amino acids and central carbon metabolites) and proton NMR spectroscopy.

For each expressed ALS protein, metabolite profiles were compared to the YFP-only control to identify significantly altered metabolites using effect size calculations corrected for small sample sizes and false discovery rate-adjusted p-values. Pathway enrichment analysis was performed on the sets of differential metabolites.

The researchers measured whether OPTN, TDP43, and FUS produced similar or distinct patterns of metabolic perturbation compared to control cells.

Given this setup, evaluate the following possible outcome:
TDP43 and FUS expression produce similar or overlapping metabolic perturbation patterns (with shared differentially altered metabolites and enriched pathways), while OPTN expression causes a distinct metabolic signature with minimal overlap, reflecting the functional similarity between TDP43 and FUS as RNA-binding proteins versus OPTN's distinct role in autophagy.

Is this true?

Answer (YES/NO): NO